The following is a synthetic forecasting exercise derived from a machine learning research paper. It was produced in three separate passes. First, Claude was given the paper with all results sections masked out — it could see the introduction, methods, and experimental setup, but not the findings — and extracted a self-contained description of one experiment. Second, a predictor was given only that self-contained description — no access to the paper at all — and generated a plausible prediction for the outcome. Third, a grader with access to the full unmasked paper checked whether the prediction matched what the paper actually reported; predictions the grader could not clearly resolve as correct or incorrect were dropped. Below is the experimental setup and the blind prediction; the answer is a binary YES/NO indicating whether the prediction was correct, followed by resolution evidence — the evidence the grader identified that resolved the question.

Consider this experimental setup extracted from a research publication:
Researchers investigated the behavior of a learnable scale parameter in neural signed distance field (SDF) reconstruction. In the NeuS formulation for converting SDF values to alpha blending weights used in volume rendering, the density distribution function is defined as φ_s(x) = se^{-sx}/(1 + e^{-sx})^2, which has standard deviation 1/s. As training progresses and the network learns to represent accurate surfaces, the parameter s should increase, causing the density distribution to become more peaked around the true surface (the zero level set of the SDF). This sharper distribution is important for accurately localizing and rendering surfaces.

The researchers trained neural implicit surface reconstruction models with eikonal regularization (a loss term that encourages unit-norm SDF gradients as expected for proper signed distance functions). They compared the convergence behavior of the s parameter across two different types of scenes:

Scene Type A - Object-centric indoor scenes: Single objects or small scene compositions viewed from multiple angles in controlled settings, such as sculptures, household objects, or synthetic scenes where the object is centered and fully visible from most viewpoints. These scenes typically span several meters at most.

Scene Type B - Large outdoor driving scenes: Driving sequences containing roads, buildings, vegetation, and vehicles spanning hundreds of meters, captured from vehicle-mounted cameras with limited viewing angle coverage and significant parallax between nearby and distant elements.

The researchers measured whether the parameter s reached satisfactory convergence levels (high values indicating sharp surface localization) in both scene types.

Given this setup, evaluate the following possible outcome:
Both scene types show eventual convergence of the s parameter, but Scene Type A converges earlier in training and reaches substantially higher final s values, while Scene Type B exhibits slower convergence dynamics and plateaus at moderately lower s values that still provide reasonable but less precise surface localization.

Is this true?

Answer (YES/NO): NO